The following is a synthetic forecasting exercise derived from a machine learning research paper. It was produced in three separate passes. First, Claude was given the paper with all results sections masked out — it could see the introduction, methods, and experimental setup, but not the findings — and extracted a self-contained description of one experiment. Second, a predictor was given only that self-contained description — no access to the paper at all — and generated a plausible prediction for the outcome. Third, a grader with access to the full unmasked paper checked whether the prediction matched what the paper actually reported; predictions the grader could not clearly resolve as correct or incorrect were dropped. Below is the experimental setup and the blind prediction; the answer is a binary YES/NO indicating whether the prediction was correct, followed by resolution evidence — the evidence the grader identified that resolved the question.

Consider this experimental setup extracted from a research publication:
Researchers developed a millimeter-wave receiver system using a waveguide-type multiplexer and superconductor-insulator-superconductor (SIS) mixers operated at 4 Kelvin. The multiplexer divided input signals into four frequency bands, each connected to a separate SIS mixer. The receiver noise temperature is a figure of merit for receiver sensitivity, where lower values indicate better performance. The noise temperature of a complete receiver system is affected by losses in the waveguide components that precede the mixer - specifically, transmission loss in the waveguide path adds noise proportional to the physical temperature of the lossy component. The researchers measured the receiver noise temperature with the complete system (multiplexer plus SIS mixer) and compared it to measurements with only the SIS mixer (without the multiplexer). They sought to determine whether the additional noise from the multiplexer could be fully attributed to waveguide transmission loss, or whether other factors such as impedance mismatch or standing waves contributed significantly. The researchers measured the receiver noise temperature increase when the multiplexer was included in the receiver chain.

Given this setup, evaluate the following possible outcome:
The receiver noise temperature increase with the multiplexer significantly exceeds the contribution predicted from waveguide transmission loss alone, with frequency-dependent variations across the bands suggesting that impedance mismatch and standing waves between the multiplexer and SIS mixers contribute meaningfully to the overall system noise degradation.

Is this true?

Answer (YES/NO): NO